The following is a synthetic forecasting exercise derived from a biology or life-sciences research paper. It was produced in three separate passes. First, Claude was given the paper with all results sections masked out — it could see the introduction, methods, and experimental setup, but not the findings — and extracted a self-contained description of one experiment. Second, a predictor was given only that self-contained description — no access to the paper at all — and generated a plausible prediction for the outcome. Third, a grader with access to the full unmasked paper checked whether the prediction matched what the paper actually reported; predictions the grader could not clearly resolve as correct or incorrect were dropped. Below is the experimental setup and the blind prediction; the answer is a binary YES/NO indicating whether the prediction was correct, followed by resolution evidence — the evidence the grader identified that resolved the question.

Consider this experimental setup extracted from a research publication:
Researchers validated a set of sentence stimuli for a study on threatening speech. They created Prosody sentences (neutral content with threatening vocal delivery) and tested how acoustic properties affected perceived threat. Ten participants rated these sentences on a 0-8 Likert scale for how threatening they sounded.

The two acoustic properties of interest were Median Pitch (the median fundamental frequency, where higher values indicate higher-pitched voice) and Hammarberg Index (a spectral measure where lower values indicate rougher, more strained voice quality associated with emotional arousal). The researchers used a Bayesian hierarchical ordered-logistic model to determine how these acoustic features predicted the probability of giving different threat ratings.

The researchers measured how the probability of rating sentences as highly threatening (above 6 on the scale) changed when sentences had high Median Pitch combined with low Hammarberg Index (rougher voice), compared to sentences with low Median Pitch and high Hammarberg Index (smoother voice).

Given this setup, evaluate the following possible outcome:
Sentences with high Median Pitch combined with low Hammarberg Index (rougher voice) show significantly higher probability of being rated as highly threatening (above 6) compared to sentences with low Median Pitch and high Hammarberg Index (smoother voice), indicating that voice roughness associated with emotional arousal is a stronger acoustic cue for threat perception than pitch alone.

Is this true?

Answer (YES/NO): NO